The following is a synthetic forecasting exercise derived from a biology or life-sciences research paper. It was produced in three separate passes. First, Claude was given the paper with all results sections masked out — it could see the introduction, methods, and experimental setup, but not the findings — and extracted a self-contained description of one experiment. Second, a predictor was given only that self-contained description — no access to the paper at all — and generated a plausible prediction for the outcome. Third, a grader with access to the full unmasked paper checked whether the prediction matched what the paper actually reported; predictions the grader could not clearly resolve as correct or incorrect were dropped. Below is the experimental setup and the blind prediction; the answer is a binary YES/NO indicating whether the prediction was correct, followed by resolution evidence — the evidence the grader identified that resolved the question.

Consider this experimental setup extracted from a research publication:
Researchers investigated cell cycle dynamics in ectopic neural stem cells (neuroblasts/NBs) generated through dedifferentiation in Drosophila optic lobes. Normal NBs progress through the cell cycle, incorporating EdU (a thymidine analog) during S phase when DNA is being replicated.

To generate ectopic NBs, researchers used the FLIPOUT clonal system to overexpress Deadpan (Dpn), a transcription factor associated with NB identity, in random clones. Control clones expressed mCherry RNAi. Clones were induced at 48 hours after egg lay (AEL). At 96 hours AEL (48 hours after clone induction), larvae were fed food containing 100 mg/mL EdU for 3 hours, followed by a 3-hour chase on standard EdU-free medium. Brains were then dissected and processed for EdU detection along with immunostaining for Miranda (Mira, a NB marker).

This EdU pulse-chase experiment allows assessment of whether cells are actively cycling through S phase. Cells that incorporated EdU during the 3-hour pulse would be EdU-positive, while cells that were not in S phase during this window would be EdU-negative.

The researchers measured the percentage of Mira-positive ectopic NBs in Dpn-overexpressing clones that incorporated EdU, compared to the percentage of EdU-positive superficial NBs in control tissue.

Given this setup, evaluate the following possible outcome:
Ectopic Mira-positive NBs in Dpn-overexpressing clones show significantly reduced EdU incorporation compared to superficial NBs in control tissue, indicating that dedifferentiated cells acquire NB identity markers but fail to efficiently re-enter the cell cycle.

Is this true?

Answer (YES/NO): YES